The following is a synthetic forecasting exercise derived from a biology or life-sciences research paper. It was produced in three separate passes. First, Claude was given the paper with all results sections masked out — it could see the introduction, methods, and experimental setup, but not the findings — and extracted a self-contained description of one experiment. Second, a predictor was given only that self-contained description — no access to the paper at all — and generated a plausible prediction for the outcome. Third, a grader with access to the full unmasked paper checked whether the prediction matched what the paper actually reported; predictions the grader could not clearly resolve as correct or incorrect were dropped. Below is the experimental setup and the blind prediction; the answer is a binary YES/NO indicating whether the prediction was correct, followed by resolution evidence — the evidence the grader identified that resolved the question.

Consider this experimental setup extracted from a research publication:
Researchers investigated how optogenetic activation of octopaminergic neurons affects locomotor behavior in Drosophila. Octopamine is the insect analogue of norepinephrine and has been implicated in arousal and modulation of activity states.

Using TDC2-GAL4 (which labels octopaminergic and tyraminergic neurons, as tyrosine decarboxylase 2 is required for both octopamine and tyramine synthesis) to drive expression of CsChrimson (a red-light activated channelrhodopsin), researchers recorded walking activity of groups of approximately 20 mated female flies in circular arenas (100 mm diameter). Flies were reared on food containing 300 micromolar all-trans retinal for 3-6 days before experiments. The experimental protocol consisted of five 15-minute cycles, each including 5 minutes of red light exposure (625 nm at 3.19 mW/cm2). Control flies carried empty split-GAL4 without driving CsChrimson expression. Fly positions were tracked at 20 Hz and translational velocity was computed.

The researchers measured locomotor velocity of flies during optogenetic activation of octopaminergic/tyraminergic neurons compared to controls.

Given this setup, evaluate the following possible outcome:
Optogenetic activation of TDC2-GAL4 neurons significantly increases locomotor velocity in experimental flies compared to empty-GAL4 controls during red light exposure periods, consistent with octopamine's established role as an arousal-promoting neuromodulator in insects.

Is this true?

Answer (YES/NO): NO